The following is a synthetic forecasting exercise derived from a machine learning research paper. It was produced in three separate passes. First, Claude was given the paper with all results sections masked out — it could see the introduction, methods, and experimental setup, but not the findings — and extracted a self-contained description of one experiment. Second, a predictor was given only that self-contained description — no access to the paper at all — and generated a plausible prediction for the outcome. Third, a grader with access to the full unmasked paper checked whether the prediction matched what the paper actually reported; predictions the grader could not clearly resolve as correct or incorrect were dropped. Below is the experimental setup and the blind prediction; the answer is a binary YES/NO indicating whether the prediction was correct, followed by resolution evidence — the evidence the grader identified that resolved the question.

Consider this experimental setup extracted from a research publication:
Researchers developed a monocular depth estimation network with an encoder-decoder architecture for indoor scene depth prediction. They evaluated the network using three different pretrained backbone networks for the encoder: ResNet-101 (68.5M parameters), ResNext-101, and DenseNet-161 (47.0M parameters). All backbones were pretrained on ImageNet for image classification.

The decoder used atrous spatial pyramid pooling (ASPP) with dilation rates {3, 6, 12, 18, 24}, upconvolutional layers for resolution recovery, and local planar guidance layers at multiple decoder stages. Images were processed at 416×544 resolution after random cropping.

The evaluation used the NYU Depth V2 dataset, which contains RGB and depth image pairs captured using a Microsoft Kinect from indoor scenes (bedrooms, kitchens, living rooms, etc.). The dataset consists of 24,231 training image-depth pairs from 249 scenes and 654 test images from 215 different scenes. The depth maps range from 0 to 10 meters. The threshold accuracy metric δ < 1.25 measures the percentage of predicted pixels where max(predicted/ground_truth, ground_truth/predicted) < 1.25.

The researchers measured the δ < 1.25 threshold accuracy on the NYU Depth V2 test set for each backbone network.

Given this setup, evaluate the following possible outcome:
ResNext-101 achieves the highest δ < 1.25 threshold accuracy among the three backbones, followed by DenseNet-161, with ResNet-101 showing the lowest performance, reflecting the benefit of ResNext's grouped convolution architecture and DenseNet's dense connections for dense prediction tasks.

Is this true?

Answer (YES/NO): NO